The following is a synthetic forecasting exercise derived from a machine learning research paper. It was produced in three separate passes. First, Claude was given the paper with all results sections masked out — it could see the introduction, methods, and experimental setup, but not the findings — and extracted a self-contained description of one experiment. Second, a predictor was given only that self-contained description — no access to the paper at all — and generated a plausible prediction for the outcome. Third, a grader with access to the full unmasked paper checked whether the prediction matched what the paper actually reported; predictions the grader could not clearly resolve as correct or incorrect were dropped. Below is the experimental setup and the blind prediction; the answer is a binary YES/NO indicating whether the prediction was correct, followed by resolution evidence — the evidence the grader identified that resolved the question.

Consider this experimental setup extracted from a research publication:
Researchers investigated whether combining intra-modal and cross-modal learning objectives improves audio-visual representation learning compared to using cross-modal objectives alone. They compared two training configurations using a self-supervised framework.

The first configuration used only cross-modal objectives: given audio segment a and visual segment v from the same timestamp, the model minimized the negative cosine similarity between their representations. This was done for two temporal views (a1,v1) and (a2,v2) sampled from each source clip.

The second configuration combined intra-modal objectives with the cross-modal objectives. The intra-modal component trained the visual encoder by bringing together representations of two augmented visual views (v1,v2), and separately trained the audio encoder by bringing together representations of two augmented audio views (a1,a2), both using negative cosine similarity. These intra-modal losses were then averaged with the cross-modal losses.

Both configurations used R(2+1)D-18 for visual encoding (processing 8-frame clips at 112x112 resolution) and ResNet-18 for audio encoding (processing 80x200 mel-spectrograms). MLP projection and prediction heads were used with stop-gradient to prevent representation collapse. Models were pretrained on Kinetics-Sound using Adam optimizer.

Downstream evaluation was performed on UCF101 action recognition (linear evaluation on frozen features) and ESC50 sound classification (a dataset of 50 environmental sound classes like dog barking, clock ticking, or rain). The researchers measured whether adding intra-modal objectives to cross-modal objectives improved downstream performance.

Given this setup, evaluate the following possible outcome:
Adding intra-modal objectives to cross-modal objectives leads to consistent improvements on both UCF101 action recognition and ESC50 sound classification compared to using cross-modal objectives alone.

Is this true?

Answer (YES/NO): YES